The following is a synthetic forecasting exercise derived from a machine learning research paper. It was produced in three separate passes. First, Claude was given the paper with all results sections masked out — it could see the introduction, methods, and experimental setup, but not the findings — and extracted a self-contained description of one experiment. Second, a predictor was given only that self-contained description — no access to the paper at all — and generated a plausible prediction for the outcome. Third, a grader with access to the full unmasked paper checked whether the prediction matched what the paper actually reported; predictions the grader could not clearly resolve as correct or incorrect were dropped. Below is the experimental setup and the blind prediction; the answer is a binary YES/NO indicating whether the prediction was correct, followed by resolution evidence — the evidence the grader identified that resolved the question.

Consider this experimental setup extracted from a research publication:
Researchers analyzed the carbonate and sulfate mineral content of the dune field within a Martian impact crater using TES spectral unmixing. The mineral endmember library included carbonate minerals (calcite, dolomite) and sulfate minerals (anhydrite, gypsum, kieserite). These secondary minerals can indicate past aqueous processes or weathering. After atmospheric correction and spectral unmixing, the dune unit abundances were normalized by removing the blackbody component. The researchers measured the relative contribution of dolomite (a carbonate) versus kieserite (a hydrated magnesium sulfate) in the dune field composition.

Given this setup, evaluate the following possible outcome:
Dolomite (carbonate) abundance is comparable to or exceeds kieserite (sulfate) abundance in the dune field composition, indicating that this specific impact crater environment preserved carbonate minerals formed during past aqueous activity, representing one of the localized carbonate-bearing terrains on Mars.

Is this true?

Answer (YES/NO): YES